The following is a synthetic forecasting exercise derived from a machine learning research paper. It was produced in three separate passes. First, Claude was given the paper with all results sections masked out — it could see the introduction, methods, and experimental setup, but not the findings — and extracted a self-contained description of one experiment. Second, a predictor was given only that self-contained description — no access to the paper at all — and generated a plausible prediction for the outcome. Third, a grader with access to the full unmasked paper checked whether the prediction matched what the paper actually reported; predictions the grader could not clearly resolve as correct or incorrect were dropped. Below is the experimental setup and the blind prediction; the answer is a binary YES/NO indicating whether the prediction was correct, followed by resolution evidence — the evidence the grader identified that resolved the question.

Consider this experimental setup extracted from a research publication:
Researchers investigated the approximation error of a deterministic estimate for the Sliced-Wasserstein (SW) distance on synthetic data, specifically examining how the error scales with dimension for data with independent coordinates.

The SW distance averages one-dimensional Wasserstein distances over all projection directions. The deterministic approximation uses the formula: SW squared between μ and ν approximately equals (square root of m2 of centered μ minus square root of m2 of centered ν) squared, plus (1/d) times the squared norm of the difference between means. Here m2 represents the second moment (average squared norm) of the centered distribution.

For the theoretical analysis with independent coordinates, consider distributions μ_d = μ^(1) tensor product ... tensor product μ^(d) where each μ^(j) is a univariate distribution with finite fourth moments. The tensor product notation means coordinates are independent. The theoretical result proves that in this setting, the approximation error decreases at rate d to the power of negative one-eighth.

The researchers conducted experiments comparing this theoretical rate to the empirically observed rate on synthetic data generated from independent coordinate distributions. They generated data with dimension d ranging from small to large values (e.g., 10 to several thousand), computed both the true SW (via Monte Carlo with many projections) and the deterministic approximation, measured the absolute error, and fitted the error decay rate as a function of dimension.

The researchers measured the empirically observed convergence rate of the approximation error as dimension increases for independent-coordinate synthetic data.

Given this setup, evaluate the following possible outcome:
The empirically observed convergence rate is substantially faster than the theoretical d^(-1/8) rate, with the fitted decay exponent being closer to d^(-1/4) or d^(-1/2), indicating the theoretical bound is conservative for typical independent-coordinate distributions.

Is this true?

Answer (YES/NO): YES